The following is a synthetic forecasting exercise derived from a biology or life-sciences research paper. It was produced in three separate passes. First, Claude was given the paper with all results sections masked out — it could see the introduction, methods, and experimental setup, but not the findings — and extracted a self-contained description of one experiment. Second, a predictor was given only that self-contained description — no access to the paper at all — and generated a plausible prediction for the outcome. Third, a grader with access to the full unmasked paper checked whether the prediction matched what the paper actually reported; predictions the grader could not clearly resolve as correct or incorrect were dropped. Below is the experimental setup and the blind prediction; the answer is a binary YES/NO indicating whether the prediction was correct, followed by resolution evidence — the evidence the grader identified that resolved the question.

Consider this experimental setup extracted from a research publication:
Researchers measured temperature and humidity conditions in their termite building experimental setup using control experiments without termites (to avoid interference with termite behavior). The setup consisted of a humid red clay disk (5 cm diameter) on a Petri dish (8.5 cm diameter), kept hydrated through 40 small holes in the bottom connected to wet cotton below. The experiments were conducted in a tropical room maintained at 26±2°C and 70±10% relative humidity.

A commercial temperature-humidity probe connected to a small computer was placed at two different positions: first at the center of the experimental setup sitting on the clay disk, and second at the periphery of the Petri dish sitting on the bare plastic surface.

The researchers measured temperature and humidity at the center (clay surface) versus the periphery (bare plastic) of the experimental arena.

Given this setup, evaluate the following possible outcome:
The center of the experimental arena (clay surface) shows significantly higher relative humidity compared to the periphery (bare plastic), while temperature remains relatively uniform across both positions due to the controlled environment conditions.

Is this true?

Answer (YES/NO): NO